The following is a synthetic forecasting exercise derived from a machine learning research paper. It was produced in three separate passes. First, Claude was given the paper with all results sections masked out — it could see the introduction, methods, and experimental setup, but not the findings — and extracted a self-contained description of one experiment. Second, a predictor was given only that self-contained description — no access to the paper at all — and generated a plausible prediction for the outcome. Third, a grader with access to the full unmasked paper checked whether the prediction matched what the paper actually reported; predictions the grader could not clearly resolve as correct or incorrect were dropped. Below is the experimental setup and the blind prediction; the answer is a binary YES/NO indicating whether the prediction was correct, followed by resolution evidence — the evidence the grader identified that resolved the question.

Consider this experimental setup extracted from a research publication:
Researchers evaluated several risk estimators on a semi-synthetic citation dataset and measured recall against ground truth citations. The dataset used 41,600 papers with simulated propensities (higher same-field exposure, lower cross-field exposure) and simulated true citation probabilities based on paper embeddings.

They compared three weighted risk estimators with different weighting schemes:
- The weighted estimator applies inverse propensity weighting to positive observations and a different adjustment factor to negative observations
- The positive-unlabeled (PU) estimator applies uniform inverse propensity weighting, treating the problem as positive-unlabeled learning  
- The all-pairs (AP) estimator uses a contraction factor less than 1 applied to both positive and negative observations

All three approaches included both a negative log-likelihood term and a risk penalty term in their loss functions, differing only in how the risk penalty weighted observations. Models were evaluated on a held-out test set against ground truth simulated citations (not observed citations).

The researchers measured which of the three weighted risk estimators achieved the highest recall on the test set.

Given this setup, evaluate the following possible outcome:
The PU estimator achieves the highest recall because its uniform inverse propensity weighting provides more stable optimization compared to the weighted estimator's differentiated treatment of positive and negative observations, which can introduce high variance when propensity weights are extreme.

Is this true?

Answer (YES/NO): NO